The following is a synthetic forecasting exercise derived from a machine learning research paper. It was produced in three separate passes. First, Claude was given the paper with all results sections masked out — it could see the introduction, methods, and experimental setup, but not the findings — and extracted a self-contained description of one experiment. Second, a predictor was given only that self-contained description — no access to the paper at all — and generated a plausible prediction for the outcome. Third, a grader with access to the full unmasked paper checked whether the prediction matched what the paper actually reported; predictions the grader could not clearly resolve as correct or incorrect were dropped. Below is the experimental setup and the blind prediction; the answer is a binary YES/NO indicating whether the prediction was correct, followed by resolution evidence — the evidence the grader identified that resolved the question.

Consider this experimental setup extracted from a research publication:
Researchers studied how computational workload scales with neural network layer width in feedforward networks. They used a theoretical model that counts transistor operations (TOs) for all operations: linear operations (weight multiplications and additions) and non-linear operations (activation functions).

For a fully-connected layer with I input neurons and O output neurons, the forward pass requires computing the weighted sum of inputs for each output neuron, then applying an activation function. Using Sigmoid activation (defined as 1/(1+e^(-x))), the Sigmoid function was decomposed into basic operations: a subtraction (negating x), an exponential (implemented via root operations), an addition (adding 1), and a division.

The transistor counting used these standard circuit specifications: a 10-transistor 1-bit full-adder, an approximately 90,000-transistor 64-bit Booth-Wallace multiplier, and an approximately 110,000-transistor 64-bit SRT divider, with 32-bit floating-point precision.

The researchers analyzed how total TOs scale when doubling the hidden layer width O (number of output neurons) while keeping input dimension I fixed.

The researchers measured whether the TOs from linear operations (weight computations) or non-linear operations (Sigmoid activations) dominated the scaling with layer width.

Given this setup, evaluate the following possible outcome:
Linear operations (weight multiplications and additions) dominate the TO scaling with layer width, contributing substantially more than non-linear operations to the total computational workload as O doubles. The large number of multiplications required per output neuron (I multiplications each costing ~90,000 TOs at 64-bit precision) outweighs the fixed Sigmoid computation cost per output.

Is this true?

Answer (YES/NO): YES